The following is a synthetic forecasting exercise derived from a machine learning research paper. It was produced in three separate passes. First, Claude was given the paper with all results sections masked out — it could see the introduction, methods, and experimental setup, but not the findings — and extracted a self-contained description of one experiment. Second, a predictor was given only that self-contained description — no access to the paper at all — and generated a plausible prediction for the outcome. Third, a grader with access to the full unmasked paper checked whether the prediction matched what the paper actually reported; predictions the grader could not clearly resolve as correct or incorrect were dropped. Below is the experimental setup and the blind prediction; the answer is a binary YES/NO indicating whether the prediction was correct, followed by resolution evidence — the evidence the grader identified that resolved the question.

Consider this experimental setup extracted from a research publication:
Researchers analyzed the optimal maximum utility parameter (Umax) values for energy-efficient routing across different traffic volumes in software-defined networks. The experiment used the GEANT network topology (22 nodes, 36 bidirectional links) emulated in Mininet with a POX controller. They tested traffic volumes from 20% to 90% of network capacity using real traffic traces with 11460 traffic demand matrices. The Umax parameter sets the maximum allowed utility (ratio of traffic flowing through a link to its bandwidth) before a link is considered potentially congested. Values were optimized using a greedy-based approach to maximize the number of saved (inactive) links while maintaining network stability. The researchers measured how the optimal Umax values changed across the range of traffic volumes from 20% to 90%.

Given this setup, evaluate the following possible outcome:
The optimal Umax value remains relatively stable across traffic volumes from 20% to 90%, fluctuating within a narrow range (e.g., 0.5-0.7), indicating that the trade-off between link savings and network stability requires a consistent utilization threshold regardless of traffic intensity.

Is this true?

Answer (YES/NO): NO